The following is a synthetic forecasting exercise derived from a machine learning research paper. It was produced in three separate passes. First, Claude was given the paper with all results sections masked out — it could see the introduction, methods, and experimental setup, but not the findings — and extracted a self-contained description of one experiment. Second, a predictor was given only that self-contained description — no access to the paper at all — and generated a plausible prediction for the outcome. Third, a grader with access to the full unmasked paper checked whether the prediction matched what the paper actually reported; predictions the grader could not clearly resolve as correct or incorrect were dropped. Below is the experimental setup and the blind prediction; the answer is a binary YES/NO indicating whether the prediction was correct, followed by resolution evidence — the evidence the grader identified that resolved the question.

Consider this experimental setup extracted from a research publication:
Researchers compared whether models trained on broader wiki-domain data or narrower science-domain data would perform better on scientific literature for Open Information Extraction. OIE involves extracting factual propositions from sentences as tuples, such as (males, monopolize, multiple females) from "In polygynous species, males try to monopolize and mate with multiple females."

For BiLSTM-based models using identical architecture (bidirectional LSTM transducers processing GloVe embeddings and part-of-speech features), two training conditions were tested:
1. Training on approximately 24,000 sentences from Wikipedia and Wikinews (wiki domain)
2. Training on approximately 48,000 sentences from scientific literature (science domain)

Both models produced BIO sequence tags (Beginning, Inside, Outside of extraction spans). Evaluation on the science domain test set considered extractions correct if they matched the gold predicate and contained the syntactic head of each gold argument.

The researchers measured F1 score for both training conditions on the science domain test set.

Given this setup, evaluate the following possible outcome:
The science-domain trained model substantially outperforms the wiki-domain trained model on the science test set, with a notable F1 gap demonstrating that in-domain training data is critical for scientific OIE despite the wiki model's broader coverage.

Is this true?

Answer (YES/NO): NO